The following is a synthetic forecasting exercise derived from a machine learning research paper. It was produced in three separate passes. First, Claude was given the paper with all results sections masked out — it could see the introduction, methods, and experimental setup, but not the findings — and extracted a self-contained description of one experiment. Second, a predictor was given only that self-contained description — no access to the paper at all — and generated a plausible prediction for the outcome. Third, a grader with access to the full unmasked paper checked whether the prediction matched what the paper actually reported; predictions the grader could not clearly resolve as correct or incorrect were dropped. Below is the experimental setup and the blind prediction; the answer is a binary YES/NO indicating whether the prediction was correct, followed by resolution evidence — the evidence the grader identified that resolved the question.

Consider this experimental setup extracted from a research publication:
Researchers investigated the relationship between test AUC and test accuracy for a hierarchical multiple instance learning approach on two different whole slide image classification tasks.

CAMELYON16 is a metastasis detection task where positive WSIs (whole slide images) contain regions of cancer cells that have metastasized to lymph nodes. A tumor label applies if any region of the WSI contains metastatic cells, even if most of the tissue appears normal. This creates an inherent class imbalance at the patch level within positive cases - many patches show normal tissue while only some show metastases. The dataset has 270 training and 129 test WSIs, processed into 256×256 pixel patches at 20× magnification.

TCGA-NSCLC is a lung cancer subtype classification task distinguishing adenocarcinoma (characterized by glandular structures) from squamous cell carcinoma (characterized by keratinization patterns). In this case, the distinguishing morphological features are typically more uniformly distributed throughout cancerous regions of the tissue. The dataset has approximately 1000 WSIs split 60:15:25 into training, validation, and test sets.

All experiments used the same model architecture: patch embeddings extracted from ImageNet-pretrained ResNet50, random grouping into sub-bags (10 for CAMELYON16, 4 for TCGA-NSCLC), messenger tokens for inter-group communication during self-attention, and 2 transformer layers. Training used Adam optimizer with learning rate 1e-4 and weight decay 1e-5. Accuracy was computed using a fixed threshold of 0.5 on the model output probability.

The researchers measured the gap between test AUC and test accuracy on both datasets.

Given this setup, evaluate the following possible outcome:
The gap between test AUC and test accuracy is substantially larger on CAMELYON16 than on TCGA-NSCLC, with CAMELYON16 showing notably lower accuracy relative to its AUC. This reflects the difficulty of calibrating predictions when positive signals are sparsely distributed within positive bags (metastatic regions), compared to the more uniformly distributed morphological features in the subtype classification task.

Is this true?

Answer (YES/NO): NO